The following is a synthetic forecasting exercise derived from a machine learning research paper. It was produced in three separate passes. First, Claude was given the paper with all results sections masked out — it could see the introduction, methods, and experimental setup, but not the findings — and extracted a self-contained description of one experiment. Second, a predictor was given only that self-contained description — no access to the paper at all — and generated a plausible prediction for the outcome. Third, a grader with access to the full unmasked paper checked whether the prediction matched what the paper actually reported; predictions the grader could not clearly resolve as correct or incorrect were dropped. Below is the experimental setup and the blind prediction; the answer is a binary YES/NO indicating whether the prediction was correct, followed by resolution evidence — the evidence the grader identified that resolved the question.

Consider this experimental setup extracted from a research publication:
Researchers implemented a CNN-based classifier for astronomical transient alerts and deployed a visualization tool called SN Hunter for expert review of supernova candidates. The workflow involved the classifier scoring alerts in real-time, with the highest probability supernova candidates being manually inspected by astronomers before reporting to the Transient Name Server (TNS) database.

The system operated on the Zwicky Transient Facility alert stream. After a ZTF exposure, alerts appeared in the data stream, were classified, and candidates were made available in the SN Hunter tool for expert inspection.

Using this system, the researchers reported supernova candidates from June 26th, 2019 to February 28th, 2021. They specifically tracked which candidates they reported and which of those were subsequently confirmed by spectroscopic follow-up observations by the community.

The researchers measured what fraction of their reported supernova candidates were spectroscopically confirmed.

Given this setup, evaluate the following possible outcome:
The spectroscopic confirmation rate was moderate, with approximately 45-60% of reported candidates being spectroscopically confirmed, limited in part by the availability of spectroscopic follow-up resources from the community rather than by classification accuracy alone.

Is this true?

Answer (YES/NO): NO